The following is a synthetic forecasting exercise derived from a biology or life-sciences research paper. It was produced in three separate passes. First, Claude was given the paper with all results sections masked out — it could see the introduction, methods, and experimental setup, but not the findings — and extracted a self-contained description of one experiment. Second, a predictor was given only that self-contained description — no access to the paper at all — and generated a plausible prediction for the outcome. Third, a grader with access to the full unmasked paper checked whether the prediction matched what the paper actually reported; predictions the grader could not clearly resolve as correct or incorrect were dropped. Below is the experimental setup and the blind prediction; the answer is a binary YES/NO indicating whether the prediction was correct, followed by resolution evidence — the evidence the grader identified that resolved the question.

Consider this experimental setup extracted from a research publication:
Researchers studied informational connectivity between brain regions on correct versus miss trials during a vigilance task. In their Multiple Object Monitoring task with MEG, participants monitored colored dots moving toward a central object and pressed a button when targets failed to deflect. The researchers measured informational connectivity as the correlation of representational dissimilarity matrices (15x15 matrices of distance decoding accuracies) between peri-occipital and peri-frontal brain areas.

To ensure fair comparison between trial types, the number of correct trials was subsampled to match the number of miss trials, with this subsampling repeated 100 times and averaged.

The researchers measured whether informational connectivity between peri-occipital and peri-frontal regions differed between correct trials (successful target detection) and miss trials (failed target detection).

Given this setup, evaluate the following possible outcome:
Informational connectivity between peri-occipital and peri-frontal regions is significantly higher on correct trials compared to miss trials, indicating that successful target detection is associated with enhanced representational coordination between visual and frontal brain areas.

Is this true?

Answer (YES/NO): YES